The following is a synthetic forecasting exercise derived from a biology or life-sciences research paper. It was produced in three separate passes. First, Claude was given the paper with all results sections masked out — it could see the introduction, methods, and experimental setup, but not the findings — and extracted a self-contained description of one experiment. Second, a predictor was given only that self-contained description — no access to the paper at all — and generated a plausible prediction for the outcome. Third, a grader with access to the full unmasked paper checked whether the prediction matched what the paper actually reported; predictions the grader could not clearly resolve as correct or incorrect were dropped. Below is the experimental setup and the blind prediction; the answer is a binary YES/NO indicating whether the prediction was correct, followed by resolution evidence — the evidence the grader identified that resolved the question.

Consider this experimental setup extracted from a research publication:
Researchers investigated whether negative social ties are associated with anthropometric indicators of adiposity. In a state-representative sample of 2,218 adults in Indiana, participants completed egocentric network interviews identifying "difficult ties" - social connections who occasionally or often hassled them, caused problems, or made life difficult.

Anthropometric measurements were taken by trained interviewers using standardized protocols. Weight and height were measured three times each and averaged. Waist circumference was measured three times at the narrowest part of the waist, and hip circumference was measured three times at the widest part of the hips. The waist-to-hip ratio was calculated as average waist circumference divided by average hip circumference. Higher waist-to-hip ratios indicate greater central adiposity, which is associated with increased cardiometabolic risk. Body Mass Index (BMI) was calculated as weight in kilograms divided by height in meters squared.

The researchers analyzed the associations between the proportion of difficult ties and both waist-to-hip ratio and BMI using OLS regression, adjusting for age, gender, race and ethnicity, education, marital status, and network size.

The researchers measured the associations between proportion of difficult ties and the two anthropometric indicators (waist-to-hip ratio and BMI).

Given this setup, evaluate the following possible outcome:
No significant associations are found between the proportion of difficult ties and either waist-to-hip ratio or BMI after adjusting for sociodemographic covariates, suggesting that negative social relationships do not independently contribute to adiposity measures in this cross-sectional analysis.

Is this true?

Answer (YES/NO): NO